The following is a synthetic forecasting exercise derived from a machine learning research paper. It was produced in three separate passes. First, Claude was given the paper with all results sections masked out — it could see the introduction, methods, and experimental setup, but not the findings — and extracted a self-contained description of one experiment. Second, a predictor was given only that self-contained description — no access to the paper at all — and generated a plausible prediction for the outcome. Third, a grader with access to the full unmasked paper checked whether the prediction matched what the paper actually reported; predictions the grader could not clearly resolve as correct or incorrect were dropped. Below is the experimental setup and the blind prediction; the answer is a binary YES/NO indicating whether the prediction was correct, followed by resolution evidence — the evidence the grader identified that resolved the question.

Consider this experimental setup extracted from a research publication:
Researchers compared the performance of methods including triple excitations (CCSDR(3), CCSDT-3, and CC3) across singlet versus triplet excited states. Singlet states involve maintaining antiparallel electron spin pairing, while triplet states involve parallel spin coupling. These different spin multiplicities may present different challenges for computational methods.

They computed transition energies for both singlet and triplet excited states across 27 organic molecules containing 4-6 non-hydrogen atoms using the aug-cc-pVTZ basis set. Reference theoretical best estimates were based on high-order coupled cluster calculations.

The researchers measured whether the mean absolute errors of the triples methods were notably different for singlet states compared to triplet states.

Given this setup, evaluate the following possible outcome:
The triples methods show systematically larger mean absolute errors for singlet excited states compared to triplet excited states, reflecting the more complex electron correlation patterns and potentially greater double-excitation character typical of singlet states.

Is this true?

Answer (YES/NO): NO